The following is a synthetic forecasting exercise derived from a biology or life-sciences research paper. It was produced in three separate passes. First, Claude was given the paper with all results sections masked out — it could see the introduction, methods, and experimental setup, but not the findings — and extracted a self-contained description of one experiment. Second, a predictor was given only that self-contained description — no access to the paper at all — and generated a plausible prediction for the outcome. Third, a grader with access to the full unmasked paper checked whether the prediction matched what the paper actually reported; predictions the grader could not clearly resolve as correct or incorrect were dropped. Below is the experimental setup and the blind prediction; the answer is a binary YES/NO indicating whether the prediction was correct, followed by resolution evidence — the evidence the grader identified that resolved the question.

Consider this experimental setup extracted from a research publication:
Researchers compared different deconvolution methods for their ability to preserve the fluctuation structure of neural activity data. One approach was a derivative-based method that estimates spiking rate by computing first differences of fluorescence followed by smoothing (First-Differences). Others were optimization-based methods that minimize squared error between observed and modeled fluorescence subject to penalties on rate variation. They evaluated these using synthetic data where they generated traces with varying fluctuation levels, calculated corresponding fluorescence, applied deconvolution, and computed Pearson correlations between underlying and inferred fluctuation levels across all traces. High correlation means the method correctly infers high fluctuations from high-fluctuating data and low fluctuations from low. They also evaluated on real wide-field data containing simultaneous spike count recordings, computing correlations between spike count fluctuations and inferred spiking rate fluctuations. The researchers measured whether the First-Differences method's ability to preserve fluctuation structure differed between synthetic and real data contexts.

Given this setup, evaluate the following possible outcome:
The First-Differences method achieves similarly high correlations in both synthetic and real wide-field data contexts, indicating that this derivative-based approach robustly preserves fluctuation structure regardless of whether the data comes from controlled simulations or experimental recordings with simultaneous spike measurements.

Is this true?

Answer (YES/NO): NO